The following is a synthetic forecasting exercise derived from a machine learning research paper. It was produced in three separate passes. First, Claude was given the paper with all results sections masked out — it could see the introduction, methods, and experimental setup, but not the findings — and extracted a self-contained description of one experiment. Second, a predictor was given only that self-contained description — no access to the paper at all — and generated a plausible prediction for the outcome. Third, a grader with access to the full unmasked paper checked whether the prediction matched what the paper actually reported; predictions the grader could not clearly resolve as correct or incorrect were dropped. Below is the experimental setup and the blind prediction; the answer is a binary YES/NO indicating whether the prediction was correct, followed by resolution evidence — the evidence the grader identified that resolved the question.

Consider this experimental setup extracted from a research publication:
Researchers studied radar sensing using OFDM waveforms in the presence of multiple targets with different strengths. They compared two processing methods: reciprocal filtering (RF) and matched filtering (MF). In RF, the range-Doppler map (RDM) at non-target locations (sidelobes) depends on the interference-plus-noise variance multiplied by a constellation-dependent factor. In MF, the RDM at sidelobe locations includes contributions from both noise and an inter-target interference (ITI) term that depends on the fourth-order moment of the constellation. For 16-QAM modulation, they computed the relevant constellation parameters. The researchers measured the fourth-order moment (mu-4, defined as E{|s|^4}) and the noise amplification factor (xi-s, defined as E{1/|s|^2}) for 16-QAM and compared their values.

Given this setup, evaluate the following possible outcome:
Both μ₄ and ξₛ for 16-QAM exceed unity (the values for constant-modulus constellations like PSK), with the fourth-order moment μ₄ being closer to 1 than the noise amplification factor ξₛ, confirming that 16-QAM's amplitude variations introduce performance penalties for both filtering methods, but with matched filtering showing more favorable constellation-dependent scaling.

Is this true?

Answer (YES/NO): YES